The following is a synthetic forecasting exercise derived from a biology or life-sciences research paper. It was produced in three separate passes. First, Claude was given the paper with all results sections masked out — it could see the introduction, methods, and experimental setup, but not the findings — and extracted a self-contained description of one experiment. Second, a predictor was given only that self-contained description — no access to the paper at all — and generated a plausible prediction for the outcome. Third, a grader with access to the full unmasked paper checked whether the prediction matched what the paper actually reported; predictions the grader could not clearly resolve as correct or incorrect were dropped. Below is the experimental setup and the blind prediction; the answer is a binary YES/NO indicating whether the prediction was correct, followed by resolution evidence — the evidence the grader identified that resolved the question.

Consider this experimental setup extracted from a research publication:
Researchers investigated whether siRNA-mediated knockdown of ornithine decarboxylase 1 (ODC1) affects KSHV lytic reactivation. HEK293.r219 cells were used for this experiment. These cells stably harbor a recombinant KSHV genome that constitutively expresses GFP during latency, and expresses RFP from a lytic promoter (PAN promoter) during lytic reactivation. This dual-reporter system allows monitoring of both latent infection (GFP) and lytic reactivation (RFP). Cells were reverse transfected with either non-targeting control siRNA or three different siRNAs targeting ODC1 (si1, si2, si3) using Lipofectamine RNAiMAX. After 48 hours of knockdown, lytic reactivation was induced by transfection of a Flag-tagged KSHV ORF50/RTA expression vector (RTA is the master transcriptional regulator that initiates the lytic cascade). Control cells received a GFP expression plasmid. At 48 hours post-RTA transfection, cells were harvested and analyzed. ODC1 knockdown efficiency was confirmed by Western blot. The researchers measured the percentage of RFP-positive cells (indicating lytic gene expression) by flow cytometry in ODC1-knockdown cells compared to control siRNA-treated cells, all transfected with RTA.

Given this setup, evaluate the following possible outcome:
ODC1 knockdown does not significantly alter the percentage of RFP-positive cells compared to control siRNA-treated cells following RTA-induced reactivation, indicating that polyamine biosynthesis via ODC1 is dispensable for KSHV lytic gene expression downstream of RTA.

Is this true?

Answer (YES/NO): NO